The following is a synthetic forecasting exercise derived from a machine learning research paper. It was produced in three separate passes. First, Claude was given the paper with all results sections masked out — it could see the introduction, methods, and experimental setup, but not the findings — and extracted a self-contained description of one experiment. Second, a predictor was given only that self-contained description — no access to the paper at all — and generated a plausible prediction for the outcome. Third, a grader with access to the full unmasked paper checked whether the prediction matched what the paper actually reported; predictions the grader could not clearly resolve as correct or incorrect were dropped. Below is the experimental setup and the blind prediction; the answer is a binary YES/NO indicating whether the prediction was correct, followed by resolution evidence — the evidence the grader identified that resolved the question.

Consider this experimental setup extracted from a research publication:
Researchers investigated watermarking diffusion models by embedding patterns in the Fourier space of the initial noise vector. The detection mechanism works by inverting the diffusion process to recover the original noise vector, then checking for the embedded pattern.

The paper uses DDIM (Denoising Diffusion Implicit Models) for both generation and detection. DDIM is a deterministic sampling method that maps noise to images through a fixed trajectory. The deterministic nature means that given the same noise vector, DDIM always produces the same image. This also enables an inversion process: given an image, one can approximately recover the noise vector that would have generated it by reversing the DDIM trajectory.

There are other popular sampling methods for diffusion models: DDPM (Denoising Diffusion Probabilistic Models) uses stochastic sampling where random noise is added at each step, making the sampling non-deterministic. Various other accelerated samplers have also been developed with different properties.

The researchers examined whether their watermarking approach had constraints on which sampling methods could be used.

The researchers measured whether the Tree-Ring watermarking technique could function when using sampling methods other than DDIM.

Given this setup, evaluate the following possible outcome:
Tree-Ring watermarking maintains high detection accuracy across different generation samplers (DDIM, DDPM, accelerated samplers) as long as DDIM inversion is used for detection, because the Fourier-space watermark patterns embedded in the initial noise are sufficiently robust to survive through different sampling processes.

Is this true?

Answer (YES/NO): NO